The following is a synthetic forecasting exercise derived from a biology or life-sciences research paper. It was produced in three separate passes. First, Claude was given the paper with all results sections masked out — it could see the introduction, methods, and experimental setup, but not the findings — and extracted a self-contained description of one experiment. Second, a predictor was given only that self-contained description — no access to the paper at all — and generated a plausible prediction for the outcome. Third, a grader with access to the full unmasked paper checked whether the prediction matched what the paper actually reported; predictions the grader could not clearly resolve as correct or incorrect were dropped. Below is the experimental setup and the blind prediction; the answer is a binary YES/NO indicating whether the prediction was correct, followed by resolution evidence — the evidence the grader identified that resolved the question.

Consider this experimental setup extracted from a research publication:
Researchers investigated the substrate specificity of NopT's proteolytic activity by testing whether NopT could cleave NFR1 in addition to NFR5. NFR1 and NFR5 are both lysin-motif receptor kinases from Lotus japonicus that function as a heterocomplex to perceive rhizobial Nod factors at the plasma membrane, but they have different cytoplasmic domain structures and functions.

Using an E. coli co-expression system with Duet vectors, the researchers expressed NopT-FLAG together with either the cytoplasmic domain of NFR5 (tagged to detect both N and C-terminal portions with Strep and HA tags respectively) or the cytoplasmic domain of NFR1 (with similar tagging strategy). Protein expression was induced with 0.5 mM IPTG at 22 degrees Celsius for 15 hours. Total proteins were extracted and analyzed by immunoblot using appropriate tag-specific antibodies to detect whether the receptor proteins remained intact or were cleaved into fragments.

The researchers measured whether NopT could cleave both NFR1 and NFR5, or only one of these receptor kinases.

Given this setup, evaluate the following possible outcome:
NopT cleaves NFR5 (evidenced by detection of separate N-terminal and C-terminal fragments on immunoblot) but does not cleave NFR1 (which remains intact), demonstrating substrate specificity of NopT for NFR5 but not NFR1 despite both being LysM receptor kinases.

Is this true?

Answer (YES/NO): YES